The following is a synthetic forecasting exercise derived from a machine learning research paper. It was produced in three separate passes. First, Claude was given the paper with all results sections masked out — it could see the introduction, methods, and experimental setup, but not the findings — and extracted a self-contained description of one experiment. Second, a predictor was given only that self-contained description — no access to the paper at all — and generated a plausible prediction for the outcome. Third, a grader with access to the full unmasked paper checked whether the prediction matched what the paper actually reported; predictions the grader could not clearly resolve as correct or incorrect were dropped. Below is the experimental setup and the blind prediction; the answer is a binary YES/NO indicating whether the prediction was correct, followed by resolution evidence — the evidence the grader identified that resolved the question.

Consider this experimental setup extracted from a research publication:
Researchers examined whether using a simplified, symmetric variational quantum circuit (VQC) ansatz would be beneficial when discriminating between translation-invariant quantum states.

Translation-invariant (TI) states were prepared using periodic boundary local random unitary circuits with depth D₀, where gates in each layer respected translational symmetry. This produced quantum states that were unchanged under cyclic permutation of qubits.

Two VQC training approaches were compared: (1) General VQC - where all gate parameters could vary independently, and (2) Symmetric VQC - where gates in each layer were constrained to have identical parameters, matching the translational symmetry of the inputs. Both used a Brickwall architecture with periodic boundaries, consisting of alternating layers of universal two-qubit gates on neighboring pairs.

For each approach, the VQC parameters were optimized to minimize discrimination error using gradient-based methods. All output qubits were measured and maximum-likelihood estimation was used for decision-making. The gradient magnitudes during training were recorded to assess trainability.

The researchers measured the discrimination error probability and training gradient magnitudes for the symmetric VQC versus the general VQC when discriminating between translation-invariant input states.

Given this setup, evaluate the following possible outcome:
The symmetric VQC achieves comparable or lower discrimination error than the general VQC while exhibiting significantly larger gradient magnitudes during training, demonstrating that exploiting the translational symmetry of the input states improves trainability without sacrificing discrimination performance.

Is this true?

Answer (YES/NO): YES